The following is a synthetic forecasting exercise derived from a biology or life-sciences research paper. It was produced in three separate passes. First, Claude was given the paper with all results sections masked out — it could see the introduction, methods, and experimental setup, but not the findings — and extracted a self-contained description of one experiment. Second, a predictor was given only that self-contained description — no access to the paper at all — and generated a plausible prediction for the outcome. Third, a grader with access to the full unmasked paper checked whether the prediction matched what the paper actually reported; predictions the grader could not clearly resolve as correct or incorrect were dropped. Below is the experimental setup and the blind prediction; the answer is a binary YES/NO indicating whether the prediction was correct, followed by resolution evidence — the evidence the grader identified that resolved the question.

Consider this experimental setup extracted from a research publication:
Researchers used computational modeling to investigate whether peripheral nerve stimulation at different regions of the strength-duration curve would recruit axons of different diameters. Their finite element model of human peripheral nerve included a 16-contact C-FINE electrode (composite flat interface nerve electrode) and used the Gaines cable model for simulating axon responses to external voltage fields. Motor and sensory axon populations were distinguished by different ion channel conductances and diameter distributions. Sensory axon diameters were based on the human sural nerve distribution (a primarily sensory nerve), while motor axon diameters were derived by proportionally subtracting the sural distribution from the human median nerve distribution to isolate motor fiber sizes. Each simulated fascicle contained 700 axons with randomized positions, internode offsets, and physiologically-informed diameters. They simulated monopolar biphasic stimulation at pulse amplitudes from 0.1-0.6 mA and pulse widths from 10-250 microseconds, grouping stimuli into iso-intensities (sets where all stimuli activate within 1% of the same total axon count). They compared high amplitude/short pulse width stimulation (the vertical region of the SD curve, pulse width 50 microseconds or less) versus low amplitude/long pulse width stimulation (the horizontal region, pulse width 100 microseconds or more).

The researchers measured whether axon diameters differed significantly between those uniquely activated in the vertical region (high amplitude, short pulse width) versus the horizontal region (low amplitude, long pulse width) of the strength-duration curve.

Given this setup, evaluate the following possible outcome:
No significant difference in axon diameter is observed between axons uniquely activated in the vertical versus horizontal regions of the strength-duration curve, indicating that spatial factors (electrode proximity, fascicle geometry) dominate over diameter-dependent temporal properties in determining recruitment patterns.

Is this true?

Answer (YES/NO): NO